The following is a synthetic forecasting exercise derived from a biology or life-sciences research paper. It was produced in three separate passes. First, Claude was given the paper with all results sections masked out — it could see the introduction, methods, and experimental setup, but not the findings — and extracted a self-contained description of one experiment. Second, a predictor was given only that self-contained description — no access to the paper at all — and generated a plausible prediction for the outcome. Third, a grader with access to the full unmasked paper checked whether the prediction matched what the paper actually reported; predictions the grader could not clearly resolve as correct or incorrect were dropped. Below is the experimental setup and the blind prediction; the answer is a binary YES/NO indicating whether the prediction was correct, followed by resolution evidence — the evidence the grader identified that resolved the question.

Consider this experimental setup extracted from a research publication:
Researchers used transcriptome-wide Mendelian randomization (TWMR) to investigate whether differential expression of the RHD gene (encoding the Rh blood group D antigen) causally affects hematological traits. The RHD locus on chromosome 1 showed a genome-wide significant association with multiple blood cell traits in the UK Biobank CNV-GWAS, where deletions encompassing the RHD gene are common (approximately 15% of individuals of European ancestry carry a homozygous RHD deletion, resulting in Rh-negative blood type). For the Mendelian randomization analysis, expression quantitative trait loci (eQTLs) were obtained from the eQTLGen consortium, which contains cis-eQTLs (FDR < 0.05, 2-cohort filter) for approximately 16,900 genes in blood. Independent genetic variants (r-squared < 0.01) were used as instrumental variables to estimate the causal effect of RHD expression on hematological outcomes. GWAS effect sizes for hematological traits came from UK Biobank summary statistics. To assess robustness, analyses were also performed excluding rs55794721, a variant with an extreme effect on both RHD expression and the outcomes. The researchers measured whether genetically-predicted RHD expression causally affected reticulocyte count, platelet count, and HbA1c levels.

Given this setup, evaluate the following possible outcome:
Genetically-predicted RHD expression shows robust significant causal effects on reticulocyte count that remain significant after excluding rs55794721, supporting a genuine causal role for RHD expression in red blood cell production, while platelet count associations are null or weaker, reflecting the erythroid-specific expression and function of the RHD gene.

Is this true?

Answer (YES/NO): NO